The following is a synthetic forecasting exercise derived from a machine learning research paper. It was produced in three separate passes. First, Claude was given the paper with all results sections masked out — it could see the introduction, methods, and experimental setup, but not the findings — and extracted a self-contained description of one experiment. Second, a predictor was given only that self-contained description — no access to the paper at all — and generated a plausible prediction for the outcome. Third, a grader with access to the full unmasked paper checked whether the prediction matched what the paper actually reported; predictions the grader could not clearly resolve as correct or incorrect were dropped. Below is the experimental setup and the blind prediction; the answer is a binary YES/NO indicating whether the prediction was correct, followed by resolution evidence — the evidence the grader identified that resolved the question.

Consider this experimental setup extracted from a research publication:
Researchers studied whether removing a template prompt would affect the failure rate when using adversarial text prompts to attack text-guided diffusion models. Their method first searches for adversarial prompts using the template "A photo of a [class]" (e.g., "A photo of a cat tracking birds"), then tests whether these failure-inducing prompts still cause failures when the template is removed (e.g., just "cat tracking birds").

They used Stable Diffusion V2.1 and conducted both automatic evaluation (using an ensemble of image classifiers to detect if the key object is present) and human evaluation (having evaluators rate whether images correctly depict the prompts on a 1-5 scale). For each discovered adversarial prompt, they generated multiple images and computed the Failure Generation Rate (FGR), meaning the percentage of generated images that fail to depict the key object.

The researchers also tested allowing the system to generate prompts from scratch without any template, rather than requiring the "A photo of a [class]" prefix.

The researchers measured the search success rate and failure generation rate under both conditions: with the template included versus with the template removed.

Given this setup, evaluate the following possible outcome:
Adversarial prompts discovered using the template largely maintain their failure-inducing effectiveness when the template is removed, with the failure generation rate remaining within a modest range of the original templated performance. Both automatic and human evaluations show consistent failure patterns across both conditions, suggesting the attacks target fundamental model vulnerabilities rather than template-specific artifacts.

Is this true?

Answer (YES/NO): NO